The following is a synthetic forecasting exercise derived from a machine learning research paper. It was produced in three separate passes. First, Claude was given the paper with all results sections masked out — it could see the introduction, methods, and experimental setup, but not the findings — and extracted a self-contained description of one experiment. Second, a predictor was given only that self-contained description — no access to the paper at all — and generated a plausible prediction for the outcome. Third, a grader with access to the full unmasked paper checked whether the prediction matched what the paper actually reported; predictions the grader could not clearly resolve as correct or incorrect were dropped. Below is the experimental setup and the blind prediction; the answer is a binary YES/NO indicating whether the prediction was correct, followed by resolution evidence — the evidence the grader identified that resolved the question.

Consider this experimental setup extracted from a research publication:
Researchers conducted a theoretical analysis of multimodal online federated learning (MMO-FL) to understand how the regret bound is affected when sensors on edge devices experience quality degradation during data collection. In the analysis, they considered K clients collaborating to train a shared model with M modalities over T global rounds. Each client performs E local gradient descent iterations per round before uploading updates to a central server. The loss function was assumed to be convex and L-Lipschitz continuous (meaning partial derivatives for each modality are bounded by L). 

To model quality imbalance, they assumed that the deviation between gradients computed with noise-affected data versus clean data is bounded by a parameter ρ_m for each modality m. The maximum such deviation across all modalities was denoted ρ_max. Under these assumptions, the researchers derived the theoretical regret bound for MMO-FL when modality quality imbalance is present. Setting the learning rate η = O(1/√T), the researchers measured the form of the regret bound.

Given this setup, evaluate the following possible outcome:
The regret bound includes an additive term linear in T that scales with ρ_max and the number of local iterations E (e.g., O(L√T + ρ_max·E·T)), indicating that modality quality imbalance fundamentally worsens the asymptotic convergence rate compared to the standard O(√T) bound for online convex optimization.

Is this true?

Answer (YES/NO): NO